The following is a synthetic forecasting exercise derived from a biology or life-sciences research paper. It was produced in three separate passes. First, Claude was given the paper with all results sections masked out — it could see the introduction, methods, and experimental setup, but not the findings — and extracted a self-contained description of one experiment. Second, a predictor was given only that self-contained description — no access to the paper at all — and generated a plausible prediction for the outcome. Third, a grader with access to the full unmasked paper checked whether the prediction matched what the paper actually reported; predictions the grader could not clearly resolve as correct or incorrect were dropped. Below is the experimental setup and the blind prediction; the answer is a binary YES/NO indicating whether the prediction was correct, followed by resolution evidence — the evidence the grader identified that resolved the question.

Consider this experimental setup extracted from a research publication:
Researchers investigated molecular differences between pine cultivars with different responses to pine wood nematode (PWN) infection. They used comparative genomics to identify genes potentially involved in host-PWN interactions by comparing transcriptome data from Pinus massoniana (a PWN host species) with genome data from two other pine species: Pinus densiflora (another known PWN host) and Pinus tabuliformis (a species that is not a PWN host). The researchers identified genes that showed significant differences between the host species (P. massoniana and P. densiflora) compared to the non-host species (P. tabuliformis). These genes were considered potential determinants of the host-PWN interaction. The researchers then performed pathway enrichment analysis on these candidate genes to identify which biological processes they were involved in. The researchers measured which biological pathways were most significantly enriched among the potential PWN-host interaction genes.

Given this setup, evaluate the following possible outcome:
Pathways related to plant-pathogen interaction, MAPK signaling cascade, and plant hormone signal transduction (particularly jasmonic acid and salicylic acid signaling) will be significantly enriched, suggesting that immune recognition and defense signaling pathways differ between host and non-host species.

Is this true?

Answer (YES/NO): NO